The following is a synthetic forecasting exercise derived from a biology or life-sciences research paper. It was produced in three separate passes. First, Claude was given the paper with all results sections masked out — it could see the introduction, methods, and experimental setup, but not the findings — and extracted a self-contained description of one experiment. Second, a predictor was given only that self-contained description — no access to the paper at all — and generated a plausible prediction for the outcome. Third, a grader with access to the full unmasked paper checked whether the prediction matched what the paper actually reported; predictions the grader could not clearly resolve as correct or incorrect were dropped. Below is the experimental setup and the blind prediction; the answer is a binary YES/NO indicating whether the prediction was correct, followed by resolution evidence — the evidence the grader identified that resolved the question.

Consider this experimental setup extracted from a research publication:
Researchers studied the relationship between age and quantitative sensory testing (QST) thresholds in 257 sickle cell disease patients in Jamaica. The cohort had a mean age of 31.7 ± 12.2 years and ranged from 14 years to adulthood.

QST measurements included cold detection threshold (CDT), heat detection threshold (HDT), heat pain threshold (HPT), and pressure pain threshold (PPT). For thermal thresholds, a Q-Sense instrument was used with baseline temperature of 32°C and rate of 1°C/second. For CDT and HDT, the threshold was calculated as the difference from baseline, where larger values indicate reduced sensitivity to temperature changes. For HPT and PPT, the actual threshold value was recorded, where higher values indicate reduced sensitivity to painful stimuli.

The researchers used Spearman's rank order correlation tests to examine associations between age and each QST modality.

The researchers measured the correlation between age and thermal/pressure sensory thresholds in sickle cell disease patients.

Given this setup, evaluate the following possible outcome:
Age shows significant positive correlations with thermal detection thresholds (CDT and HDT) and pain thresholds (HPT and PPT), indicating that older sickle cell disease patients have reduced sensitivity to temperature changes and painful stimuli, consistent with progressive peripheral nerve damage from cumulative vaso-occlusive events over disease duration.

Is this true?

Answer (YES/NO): NO